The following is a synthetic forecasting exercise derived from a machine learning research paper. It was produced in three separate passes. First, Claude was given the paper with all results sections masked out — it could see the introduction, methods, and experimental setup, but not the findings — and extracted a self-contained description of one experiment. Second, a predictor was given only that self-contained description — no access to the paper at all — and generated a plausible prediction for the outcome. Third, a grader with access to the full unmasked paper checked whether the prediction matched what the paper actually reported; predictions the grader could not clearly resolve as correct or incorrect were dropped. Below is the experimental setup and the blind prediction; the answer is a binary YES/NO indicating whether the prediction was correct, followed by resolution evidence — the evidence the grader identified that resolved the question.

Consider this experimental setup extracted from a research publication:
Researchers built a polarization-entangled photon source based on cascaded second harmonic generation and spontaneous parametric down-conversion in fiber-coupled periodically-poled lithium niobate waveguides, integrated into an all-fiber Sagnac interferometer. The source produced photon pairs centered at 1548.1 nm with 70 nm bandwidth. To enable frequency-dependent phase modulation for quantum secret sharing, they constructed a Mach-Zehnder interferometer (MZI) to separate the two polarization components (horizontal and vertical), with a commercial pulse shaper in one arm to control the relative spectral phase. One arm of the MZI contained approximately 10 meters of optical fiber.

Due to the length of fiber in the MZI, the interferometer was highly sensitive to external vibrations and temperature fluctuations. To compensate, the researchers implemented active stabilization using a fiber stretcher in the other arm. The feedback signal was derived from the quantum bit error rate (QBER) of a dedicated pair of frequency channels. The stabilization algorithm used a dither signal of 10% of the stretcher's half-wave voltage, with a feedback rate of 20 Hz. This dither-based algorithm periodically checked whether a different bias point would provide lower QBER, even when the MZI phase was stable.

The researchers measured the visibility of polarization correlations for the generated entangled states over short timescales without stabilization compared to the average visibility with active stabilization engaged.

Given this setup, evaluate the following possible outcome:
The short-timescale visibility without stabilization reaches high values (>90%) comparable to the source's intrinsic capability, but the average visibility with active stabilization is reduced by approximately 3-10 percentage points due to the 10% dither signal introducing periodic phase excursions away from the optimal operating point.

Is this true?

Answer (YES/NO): NO